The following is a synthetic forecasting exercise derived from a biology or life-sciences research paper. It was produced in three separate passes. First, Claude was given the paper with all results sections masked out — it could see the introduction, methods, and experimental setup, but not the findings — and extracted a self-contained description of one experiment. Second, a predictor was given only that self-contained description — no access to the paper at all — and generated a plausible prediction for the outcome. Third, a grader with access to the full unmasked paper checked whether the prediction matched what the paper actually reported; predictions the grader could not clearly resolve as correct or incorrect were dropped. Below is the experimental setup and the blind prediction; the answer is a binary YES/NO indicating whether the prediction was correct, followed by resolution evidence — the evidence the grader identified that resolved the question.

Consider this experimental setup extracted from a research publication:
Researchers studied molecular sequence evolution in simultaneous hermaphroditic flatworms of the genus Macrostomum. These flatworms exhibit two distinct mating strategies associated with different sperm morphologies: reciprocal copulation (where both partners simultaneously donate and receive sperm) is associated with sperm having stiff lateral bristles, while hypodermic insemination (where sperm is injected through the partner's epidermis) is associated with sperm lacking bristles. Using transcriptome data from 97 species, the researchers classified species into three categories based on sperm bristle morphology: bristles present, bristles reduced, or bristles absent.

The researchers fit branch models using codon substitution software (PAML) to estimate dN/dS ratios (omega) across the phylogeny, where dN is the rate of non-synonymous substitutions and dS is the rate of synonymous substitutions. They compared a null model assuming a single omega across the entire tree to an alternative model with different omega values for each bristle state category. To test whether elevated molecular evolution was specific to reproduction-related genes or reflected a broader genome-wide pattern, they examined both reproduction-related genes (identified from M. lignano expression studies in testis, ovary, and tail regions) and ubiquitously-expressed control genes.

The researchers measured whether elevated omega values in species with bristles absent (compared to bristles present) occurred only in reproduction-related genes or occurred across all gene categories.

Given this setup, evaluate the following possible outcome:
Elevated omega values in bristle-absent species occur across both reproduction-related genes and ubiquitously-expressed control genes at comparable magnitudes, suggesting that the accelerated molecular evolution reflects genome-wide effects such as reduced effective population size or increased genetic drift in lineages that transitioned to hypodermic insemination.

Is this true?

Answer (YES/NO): YES